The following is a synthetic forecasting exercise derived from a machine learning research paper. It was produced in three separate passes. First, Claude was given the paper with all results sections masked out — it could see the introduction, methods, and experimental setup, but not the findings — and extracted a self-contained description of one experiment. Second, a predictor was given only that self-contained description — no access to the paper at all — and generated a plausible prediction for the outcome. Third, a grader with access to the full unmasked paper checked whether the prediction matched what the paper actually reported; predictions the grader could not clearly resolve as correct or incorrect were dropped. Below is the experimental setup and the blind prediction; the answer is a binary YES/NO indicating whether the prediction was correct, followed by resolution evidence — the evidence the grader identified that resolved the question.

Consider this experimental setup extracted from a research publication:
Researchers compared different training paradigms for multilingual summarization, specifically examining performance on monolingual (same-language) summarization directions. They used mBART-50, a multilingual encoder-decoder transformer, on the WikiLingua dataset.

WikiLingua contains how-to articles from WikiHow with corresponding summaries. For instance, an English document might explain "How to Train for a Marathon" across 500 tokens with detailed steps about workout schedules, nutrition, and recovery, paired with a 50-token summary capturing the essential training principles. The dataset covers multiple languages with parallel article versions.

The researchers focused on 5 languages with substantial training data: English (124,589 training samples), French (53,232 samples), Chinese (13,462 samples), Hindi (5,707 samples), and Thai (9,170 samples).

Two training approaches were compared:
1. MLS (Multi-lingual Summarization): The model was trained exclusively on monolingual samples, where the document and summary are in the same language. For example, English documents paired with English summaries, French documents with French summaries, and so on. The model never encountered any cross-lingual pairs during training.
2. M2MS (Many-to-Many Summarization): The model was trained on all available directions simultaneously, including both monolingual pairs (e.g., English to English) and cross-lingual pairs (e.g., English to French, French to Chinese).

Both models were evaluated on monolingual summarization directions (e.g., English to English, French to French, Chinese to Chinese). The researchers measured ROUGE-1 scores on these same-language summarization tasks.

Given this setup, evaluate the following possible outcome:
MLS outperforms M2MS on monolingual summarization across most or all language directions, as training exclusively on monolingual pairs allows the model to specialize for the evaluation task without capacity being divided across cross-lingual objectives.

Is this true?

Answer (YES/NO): YES